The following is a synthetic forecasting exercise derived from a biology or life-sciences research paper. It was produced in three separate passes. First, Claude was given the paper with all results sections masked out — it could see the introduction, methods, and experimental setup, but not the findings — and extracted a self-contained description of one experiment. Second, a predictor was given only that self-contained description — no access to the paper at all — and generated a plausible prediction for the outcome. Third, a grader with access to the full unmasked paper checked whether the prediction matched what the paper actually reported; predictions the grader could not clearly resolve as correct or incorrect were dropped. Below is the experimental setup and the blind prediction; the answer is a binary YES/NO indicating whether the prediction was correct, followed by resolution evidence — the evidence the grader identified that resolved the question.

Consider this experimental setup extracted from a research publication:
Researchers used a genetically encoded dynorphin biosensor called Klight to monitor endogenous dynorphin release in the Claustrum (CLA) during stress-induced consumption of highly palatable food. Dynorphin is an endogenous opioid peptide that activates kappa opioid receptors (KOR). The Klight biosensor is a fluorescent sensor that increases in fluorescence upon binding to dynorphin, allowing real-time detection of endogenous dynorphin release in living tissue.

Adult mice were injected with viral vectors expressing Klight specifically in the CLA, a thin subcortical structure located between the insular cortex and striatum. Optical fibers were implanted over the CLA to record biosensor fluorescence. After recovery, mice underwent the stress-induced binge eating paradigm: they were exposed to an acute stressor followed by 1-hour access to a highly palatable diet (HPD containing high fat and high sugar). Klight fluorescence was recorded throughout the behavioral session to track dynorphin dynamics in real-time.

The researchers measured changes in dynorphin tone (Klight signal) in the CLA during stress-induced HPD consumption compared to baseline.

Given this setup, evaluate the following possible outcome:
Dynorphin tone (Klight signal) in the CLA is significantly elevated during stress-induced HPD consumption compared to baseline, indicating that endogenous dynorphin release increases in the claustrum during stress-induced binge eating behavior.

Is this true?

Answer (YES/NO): NO